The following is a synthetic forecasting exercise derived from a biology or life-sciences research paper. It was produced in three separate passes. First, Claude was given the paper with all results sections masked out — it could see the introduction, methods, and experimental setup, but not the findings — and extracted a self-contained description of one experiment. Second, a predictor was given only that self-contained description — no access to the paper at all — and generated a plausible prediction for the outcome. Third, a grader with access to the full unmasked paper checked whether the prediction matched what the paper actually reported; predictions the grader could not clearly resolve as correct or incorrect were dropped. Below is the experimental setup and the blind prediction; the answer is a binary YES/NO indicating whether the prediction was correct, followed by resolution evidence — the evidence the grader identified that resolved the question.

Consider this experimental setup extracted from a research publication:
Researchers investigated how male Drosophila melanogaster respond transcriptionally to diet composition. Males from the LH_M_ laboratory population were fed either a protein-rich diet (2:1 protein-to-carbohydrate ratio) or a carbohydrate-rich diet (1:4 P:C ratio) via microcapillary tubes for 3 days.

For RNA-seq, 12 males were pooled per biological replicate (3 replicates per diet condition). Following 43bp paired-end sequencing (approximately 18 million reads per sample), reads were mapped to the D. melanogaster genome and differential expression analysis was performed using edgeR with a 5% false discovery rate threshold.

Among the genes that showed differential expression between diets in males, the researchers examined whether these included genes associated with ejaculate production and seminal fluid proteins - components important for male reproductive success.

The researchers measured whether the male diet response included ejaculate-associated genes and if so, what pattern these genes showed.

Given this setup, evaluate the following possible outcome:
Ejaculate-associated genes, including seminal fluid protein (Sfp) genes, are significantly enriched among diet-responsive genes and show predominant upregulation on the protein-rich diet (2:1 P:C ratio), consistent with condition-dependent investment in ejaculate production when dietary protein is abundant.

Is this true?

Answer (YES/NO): NO